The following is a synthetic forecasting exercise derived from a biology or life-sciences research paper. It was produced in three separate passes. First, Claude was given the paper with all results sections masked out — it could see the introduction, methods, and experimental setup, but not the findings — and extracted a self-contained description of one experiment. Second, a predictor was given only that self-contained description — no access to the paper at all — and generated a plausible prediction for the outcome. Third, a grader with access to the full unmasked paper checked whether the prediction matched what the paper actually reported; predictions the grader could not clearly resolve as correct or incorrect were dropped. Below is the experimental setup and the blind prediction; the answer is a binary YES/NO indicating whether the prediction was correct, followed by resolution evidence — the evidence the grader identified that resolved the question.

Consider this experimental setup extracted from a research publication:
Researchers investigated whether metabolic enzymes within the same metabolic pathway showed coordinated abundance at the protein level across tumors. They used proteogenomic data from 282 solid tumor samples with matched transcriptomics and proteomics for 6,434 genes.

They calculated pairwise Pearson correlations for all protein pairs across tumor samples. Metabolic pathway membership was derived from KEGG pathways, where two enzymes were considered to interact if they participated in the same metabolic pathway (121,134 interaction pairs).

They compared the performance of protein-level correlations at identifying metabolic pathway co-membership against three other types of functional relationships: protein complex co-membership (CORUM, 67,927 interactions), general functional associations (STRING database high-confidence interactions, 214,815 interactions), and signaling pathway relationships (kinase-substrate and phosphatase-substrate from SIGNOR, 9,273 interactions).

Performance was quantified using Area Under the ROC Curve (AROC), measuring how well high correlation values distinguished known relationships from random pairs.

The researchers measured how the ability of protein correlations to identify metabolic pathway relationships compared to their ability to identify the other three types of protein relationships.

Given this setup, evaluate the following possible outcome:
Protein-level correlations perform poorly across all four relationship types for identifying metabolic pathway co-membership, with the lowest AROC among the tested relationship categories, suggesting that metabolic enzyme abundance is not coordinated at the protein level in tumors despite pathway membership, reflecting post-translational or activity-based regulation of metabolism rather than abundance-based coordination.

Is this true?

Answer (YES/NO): NO